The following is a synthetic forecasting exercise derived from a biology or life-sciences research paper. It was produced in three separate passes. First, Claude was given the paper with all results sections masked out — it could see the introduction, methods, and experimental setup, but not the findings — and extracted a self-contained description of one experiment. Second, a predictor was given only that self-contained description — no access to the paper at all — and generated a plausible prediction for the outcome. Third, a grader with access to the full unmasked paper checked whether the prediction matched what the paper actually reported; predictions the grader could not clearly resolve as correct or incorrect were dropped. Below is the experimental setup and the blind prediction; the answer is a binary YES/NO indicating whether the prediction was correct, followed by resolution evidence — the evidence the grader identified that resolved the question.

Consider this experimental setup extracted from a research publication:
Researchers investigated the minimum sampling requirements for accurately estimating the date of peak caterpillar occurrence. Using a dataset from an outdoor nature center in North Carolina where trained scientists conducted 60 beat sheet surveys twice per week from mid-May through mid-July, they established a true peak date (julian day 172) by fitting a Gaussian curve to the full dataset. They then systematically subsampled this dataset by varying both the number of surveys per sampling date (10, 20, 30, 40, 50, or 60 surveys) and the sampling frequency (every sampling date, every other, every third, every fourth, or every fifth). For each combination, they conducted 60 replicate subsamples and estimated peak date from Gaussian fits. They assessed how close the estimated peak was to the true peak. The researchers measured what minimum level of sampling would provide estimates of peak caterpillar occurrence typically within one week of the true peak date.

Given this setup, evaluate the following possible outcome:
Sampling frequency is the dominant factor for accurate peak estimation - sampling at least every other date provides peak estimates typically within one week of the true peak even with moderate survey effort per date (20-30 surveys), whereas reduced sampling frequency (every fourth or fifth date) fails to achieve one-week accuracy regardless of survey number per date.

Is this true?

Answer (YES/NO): NO